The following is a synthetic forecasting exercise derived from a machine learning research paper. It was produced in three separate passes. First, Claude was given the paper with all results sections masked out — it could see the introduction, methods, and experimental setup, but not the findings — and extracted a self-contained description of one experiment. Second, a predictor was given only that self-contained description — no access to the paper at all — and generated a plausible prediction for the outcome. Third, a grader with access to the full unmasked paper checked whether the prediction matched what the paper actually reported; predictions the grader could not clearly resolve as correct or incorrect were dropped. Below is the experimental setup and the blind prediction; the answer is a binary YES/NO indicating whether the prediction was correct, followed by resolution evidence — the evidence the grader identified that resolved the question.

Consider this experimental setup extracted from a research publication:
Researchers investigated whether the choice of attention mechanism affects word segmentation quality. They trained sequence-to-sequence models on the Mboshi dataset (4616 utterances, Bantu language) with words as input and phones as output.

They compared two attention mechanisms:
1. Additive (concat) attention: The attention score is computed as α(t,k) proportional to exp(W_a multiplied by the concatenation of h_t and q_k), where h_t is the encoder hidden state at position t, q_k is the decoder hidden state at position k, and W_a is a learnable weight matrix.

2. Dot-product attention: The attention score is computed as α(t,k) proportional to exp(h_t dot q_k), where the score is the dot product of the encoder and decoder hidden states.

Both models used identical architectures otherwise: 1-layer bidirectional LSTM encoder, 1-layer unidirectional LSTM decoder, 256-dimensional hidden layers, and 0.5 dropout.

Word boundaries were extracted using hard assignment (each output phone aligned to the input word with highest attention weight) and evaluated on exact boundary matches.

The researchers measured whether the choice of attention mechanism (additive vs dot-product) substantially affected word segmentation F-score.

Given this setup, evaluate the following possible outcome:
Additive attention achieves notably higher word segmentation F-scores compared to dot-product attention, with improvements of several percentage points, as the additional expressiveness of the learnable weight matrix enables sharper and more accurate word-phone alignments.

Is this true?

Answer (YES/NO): NO